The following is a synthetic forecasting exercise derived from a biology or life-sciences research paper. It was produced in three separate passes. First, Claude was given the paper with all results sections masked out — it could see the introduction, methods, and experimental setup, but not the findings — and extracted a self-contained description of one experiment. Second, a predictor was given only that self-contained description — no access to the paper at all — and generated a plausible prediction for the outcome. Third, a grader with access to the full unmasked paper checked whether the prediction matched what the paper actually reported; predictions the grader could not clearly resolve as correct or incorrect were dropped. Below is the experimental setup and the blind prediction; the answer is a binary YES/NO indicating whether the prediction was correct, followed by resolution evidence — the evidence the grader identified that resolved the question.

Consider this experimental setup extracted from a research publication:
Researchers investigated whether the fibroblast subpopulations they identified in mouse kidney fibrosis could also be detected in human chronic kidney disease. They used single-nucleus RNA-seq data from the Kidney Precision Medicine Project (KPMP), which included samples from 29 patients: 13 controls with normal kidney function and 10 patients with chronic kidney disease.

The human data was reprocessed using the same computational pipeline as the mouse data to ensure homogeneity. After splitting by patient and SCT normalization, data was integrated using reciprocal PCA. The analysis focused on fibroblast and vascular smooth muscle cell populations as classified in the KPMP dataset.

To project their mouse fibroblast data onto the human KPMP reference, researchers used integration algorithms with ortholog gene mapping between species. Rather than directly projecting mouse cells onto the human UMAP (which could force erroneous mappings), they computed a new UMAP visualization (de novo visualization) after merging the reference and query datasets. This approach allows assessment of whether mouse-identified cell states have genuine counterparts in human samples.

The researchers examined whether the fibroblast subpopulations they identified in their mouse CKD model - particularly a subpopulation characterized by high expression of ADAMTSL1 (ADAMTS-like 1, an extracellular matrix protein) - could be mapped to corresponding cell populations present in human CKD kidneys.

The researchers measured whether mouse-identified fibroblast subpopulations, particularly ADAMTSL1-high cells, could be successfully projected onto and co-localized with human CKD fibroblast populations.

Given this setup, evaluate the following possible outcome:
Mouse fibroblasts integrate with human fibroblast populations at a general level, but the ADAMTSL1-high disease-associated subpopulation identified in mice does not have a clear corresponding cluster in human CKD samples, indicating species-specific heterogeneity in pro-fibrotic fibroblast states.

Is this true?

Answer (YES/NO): NO